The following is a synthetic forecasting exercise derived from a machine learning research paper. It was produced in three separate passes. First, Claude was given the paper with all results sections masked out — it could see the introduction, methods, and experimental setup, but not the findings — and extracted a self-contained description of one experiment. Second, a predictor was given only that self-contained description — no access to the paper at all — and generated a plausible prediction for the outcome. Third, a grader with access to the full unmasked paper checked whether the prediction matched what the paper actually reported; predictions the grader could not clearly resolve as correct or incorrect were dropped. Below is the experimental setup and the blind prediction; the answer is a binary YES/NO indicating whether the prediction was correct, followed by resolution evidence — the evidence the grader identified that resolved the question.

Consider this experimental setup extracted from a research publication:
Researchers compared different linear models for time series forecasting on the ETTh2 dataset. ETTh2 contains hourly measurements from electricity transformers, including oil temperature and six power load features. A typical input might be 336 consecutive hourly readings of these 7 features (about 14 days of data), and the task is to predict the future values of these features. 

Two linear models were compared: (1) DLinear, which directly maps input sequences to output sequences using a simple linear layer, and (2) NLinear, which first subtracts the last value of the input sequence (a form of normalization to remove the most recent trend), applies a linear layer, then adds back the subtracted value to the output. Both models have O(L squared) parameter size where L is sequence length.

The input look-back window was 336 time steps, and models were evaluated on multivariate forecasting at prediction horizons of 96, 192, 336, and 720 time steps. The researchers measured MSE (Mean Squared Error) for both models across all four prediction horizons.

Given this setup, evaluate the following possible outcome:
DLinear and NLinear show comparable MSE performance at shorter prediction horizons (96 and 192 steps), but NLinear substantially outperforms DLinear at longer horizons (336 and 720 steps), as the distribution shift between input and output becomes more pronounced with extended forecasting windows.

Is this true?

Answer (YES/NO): NO